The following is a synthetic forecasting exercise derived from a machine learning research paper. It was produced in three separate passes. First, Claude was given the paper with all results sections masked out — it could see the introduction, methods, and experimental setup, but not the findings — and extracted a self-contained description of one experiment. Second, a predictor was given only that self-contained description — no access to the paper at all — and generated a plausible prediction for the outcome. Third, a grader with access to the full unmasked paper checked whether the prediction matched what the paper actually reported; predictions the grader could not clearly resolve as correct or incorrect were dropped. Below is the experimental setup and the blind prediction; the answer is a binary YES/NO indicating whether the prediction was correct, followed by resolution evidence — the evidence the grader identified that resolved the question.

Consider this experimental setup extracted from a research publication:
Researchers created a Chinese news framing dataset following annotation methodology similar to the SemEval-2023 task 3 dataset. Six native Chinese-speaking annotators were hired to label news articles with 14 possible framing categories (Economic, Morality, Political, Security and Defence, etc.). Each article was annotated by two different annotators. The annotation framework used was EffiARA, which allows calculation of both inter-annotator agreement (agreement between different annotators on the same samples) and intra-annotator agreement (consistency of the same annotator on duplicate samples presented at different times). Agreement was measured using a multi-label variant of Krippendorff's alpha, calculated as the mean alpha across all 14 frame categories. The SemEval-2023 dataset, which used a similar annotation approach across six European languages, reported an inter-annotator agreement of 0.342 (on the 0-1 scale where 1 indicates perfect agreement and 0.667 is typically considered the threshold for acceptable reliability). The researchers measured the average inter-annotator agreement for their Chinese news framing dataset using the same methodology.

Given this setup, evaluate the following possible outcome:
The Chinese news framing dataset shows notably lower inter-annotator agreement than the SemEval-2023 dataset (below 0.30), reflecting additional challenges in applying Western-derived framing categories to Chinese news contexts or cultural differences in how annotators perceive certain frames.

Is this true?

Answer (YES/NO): NO